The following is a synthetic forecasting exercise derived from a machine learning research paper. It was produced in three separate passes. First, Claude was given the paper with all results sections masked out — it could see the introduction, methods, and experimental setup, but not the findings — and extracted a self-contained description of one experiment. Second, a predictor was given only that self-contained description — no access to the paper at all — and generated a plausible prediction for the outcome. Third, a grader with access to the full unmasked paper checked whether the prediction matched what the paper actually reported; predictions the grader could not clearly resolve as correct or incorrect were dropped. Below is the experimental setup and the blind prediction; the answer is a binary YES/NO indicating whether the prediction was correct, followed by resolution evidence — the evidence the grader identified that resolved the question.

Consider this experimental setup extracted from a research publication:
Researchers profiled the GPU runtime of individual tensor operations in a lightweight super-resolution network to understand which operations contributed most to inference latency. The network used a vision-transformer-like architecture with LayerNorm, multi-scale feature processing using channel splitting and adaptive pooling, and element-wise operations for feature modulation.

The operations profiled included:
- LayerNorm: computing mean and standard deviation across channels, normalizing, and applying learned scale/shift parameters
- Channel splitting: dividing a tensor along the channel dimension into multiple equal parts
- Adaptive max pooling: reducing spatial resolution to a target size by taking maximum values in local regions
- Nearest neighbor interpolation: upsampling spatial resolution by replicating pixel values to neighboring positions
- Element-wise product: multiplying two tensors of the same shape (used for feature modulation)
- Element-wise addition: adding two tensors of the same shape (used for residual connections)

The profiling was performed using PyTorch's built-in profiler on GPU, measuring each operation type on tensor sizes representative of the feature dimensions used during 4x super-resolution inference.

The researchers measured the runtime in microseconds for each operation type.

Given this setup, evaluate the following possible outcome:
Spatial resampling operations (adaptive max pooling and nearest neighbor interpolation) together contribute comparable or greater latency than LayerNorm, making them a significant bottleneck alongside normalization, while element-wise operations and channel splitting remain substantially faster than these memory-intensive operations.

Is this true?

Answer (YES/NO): NO